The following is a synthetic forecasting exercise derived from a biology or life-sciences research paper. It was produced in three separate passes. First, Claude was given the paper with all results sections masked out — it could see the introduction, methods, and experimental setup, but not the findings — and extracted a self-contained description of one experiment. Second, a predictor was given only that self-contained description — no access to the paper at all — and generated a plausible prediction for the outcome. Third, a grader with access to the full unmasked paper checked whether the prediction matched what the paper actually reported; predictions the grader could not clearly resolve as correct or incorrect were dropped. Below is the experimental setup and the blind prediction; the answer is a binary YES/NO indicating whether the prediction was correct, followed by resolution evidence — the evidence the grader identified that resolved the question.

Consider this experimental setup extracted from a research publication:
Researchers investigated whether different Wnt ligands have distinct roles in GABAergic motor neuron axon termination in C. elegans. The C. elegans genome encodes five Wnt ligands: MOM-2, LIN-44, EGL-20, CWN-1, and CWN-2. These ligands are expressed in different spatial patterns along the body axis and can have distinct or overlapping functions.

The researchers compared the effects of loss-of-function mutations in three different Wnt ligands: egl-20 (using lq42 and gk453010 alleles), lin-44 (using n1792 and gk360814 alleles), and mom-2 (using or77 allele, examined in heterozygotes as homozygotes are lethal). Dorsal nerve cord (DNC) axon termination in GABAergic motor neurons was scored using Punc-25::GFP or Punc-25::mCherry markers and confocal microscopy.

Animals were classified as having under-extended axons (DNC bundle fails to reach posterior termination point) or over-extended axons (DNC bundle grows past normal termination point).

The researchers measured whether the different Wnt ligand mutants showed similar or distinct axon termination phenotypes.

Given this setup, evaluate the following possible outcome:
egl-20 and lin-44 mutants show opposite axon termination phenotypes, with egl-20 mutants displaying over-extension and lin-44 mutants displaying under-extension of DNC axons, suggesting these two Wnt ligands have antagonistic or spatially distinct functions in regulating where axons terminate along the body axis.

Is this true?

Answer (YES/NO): NO